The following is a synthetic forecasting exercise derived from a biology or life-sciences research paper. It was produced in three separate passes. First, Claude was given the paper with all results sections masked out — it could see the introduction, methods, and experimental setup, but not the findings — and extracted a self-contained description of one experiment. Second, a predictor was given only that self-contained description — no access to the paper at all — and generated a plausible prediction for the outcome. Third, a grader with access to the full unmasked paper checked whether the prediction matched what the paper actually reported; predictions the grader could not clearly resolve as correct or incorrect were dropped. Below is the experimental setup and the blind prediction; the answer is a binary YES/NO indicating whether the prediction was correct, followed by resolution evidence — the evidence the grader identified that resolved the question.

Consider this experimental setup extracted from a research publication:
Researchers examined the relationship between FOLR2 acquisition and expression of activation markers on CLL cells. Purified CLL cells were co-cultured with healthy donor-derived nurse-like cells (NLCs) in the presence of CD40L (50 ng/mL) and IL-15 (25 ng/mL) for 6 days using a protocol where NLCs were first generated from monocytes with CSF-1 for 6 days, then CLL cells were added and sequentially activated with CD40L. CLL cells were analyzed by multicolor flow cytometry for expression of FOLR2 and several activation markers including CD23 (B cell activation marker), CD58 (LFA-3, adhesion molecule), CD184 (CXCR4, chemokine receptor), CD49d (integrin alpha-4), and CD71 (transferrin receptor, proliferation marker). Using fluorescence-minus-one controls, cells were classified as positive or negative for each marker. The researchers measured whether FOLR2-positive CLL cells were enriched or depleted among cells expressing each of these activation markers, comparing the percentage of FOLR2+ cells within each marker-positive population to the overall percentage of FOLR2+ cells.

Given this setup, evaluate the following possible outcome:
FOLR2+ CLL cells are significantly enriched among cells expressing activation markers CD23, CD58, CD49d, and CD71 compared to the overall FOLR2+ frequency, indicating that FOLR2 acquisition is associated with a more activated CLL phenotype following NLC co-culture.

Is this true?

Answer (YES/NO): NO